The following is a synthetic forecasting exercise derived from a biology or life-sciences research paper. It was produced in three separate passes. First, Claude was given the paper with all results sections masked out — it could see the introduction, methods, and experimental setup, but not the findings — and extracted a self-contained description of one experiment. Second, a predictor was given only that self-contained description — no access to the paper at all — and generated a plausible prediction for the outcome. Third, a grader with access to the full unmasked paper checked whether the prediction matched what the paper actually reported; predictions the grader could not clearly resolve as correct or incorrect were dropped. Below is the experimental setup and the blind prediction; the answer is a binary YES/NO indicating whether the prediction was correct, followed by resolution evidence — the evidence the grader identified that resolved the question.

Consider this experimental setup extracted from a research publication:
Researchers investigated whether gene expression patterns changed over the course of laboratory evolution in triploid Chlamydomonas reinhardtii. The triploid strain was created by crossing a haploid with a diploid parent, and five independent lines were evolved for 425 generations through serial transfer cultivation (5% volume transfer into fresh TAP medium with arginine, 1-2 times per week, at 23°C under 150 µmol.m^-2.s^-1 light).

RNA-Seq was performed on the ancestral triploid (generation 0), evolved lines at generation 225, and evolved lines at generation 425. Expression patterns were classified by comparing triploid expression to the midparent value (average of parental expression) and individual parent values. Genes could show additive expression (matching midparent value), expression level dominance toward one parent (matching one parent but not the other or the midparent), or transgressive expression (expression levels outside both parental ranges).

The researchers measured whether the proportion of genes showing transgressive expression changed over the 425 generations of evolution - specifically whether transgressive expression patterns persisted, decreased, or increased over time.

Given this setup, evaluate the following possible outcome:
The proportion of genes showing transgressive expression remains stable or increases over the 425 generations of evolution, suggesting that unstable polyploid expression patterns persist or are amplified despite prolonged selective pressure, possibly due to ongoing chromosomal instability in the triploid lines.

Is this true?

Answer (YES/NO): YES